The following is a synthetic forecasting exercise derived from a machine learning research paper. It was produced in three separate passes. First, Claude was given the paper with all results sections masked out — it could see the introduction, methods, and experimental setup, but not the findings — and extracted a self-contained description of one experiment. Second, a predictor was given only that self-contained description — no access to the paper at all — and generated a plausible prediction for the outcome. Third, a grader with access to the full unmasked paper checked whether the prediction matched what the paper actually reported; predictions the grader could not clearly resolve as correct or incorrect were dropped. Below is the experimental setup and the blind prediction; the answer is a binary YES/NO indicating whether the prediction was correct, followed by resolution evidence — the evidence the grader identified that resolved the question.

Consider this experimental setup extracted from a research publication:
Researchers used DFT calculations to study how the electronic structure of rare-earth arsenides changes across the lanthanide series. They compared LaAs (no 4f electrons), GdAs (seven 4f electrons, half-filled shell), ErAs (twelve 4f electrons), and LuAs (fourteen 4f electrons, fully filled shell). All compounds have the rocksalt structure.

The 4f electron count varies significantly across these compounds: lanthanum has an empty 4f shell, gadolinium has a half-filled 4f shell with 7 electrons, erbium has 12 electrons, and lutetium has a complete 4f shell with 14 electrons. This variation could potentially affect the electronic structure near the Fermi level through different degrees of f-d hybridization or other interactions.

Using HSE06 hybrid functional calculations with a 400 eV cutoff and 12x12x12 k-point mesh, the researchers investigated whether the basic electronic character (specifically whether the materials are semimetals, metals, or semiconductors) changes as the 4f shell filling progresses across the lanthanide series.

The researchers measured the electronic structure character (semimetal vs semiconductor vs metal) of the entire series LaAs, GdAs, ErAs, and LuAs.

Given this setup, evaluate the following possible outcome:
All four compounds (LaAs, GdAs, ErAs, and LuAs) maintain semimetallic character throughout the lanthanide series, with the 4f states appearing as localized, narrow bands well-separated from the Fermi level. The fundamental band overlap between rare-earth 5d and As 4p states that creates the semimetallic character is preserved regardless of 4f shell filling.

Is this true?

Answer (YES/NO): YES